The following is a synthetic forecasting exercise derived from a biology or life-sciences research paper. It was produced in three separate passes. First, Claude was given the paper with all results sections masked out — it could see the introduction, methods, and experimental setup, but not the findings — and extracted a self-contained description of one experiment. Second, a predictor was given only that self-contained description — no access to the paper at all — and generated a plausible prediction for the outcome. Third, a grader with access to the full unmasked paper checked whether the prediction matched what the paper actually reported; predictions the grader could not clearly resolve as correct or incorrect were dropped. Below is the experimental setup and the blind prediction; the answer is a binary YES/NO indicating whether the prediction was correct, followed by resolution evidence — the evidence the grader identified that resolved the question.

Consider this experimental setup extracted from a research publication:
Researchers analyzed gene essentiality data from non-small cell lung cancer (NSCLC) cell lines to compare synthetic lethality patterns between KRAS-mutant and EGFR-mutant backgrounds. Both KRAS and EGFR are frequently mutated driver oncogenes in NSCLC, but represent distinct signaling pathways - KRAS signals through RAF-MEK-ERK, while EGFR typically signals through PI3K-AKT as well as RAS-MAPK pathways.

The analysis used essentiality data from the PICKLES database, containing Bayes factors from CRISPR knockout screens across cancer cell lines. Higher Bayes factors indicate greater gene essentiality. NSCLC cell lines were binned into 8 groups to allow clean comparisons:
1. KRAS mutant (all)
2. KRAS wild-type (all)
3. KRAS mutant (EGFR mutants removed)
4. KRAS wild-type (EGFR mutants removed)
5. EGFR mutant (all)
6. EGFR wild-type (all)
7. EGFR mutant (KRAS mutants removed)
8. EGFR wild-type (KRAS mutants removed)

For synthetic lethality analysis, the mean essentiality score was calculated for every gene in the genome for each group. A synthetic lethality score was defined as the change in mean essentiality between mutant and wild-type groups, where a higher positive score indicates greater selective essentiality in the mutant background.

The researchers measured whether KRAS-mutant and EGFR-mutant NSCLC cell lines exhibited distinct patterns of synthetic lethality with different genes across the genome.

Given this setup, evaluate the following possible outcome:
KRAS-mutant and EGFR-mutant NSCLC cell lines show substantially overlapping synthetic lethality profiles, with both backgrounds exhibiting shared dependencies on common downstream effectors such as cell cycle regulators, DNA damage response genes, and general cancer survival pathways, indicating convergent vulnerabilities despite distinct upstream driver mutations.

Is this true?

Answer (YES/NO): NO